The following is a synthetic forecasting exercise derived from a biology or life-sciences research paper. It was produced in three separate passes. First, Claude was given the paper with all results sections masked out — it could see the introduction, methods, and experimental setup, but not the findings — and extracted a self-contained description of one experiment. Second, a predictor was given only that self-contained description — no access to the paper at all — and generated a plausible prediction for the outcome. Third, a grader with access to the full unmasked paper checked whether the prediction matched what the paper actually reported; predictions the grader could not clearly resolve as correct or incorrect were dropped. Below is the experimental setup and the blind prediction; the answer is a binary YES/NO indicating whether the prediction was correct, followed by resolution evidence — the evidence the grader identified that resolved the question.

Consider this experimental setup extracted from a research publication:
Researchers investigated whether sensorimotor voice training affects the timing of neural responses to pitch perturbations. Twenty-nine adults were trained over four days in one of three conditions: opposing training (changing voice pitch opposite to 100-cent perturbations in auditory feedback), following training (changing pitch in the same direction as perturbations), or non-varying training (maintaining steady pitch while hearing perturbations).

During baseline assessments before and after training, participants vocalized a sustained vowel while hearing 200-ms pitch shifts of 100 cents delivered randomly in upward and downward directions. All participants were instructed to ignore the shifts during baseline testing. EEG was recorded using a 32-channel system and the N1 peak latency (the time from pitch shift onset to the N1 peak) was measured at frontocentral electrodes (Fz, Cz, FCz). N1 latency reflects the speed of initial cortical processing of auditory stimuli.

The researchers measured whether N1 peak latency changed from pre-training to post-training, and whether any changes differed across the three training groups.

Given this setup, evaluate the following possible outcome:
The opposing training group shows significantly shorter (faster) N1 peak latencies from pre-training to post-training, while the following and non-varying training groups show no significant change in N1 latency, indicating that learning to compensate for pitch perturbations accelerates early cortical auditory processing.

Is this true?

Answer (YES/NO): NO